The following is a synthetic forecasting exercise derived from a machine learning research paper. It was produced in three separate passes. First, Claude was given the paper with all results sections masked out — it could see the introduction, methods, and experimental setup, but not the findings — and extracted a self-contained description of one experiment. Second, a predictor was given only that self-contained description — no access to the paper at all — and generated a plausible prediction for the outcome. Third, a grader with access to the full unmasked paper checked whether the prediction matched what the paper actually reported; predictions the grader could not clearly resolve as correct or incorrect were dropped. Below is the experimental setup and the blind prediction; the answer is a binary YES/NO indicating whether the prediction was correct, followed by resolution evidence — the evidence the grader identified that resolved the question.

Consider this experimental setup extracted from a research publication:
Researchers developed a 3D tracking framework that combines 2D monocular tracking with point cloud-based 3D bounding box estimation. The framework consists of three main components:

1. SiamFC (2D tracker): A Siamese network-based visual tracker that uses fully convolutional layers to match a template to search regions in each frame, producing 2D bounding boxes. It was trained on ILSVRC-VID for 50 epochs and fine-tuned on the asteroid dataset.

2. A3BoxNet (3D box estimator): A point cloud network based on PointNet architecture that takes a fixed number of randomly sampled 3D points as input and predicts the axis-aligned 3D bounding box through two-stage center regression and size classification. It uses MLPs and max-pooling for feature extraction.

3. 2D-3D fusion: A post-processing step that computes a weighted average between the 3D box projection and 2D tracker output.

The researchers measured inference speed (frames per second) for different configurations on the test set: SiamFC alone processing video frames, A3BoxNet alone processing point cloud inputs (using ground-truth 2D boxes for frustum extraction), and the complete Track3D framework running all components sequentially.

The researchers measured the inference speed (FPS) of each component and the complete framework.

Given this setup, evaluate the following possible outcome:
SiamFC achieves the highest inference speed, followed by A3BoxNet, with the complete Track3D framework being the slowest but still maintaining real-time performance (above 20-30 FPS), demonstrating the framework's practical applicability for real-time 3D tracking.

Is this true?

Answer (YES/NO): NO